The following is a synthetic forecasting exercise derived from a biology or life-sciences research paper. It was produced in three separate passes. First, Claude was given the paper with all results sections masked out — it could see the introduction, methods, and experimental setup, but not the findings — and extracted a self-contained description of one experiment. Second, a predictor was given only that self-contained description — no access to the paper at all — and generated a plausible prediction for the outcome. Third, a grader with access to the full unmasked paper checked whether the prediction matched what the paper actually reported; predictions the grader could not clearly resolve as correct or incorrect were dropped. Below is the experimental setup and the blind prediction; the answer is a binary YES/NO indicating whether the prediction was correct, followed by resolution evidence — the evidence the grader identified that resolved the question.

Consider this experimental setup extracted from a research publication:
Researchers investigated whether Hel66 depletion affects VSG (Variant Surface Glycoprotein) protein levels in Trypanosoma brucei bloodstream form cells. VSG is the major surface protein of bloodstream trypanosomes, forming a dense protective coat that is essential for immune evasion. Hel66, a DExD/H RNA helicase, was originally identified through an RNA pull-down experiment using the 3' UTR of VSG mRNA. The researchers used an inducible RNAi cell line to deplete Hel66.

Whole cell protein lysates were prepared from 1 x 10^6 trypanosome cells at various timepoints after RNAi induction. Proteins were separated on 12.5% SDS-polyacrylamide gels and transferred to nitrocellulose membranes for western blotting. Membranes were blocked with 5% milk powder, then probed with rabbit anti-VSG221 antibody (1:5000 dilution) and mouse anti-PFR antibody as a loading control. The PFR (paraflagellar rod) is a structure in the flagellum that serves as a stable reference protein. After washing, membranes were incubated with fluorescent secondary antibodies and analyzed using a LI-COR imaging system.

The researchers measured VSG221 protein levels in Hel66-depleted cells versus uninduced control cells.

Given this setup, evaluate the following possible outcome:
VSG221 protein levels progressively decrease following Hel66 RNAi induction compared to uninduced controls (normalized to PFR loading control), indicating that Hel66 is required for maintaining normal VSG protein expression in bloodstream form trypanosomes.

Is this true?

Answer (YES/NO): NO